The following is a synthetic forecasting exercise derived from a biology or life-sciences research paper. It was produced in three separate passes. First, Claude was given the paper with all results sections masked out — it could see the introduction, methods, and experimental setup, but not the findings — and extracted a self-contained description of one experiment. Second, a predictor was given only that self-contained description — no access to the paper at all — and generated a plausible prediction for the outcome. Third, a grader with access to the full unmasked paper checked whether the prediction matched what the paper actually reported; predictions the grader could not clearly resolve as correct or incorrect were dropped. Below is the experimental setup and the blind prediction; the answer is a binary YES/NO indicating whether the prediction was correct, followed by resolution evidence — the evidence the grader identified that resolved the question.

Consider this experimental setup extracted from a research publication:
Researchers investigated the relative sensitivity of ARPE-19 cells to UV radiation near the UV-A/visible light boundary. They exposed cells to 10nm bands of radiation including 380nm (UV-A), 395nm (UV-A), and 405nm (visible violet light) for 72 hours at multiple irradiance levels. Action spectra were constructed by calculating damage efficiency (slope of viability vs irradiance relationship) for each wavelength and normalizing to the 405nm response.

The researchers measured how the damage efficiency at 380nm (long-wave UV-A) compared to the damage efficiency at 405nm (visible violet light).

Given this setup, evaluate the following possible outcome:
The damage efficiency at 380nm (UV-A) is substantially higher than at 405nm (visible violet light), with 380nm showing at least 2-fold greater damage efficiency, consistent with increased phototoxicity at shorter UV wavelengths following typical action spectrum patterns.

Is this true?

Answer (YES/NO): YES